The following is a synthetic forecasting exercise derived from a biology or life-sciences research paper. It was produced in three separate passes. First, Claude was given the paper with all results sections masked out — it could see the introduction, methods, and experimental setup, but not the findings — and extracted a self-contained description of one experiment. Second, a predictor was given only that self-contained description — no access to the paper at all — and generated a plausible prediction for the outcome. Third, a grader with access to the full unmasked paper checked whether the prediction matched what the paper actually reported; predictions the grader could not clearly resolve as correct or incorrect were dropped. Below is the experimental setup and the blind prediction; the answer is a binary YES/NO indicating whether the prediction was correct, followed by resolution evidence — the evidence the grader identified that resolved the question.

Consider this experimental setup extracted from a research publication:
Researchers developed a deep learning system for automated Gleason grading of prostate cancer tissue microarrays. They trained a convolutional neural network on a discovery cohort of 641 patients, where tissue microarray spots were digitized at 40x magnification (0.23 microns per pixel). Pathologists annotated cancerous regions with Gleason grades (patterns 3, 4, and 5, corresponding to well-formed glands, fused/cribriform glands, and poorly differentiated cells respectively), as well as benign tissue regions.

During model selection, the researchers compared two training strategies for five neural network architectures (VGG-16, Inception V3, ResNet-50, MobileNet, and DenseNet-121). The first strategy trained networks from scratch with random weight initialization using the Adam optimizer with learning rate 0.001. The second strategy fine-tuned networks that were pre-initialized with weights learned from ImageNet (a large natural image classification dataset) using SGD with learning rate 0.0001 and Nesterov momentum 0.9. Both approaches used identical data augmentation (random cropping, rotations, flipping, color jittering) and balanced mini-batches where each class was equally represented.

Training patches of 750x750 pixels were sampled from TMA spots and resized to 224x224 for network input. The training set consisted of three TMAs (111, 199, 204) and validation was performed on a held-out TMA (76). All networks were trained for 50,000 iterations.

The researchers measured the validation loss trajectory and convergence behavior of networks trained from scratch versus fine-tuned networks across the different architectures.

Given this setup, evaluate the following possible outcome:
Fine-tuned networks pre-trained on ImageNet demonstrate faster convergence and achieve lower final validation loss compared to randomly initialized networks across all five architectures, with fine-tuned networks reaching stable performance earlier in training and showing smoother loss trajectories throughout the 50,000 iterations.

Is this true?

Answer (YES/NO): YES